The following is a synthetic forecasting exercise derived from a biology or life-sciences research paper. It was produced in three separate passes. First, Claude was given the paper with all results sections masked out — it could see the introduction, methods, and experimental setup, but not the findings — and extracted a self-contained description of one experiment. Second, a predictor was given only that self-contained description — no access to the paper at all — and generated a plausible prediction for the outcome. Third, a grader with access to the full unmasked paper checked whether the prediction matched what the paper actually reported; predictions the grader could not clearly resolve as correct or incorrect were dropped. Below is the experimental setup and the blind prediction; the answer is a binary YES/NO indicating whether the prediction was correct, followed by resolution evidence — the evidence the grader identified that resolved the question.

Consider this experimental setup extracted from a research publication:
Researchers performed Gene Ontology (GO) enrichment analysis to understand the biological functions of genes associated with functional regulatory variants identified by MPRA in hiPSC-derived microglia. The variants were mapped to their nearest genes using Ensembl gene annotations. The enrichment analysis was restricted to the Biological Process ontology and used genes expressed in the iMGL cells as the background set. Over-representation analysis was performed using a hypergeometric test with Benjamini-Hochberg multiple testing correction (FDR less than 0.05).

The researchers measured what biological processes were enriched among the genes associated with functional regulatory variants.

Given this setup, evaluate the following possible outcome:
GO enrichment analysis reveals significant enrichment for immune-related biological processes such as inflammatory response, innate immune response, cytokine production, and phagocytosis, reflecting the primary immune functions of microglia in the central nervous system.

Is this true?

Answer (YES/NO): NO